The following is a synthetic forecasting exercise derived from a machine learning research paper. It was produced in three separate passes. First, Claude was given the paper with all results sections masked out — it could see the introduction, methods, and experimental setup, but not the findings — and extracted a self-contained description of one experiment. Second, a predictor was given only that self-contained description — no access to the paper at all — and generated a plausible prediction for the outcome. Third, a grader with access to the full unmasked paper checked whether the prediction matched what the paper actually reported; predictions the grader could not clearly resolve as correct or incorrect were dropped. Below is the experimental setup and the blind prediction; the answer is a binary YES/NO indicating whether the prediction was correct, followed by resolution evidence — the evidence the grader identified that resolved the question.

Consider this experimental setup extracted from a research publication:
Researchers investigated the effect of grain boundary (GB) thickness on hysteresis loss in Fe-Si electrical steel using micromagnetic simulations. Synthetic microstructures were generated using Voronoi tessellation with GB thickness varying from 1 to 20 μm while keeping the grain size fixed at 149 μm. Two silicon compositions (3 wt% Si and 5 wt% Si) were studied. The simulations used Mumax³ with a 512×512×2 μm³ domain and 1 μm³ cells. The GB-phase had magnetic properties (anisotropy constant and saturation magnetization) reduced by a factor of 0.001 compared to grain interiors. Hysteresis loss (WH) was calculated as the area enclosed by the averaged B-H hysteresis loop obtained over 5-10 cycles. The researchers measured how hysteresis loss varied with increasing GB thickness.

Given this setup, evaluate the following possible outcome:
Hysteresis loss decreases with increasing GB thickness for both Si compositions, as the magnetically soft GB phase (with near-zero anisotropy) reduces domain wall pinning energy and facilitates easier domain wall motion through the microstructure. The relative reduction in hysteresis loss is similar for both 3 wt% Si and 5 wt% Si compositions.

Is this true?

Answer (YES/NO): NO